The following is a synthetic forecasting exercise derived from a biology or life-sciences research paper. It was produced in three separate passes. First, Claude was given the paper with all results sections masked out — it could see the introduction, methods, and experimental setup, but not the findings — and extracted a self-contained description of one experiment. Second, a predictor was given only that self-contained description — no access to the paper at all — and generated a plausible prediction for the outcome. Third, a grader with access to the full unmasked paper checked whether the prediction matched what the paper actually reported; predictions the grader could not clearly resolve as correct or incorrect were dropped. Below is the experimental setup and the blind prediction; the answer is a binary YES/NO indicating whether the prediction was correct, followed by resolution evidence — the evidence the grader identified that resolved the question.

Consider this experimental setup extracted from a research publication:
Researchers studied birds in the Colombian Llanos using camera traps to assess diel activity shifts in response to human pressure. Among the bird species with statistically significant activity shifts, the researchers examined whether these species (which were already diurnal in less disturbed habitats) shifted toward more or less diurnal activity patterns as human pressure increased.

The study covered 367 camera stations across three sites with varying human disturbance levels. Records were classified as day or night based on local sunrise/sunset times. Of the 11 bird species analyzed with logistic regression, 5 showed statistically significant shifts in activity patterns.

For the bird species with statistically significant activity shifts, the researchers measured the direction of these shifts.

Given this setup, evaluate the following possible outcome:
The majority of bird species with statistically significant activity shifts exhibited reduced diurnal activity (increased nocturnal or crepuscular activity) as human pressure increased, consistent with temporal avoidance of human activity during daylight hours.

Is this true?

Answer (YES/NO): NO